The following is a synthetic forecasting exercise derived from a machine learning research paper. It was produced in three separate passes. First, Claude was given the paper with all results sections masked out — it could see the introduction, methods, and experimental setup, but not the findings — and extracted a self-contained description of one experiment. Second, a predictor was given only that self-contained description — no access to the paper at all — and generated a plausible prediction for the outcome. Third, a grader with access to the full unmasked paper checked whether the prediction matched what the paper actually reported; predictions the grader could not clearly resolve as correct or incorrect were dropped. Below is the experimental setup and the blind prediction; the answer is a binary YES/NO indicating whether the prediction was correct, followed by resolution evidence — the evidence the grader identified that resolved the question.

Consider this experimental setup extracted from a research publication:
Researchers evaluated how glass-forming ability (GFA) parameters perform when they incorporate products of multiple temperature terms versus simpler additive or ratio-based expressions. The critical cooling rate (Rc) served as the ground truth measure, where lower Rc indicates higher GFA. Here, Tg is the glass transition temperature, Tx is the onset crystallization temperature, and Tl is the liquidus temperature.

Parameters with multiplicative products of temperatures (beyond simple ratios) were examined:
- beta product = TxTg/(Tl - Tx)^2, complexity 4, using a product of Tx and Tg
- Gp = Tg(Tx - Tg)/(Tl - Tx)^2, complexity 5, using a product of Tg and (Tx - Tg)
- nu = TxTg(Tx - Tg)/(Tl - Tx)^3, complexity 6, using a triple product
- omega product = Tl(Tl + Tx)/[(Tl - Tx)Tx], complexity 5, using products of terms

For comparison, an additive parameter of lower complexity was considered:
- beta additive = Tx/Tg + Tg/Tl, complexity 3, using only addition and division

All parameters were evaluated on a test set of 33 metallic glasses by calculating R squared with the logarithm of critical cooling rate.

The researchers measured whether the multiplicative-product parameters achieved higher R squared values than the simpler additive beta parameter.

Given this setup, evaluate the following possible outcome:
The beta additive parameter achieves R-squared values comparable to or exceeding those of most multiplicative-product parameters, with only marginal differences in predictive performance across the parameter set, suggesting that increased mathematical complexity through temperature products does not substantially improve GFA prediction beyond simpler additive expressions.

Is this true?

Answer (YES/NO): NO